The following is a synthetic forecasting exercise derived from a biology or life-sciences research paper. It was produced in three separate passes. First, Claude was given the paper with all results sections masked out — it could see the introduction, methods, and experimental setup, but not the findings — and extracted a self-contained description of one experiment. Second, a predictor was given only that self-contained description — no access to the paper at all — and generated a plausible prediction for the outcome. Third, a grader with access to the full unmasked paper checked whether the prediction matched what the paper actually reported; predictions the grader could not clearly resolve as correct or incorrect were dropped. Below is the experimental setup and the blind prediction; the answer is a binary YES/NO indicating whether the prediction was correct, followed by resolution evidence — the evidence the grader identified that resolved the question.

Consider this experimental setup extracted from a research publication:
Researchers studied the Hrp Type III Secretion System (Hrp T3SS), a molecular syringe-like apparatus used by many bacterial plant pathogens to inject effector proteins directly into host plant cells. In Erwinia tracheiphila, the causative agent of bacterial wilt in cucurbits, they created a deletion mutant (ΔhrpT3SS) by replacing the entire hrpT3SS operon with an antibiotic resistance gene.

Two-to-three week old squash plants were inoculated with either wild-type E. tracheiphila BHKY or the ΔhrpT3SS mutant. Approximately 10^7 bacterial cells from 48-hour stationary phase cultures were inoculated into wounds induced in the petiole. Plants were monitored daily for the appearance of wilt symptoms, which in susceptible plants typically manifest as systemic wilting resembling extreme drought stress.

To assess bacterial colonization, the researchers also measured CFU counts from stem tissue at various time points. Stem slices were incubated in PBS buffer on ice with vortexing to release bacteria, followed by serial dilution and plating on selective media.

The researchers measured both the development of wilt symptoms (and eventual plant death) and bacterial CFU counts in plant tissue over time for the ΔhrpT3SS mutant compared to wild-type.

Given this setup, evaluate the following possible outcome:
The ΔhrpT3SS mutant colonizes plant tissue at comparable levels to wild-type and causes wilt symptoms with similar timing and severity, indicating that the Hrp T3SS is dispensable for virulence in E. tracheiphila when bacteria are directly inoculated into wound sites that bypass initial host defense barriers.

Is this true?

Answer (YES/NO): NO